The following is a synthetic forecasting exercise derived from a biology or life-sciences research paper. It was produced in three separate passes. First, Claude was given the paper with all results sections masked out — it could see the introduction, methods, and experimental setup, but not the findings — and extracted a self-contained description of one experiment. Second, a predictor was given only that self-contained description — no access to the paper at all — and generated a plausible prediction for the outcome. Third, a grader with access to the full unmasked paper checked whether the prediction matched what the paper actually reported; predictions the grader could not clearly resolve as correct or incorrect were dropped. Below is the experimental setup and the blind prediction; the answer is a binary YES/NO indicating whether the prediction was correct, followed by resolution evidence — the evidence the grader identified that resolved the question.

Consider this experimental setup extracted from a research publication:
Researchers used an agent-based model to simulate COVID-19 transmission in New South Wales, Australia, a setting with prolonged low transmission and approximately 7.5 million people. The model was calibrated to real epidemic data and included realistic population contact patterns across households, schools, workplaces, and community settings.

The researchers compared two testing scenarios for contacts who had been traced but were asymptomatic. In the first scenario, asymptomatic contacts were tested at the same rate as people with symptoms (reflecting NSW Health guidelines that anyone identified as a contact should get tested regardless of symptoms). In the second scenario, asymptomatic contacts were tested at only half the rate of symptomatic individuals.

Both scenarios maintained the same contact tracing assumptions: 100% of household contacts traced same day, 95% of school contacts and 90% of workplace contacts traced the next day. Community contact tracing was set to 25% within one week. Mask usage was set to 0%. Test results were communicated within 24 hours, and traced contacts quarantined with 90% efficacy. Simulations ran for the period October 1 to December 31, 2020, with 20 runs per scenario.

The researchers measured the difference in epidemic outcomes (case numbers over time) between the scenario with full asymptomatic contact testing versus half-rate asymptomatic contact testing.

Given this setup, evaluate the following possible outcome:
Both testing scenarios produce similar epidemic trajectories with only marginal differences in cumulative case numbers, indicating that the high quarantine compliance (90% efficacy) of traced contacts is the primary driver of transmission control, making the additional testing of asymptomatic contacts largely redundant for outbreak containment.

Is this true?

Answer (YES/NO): NO